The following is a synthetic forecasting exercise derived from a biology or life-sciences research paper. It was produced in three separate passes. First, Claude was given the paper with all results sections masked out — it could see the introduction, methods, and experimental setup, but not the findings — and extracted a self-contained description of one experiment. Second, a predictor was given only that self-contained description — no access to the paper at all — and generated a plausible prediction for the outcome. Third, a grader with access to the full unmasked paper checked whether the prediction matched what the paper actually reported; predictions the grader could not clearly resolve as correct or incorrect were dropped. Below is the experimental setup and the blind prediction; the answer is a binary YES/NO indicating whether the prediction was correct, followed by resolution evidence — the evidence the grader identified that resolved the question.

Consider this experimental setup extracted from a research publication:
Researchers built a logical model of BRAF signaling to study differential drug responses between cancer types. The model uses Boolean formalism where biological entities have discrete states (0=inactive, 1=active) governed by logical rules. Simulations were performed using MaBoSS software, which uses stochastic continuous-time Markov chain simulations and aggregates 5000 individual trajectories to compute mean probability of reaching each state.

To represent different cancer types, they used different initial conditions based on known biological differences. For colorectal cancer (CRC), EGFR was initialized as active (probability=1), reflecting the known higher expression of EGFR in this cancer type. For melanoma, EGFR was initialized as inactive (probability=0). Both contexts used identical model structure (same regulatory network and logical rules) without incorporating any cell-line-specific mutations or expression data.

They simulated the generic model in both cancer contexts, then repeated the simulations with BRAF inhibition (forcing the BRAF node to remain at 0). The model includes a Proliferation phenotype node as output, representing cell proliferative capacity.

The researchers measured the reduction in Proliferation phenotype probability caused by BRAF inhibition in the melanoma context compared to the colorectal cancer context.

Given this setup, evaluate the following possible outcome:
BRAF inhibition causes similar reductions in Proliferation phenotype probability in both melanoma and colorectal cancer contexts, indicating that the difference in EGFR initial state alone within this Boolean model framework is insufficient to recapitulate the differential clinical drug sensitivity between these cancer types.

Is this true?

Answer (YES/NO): NO